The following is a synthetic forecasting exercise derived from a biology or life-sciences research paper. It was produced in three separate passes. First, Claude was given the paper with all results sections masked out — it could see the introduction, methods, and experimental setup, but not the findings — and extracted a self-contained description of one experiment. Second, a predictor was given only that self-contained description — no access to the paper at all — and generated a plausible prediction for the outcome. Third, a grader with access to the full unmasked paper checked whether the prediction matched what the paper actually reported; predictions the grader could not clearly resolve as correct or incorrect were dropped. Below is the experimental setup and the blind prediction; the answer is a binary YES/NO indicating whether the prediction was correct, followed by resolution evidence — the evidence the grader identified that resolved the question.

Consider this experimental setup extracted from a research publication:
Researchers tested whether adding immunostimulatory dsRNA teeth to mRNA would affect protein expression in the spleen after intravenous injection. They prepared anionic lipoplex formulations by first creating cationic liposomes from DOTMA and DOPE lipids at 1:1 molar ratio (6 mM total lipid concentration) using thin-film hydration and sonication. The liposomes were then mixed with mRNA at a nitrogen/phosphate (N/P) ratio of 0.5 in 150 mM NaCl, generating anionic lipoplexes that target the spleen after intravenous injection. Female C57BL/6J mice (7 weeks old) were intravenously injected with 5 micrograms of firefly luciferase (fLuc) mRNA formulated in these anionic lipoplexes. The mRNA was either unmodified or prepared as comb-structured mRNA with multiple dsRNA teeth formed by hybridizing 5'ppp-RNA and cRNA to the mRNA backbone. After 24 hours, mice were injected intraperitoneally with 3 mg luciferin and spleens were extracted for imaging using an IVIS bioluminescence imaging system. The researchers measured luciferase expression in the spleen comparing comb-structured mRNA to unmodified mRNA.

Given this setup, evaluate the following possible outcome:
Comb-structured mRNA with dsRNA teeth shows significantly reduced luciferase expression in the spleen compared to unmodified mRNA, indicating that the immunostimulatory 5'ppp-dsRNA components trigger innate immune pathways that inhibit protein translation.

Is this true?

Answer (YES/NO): NO